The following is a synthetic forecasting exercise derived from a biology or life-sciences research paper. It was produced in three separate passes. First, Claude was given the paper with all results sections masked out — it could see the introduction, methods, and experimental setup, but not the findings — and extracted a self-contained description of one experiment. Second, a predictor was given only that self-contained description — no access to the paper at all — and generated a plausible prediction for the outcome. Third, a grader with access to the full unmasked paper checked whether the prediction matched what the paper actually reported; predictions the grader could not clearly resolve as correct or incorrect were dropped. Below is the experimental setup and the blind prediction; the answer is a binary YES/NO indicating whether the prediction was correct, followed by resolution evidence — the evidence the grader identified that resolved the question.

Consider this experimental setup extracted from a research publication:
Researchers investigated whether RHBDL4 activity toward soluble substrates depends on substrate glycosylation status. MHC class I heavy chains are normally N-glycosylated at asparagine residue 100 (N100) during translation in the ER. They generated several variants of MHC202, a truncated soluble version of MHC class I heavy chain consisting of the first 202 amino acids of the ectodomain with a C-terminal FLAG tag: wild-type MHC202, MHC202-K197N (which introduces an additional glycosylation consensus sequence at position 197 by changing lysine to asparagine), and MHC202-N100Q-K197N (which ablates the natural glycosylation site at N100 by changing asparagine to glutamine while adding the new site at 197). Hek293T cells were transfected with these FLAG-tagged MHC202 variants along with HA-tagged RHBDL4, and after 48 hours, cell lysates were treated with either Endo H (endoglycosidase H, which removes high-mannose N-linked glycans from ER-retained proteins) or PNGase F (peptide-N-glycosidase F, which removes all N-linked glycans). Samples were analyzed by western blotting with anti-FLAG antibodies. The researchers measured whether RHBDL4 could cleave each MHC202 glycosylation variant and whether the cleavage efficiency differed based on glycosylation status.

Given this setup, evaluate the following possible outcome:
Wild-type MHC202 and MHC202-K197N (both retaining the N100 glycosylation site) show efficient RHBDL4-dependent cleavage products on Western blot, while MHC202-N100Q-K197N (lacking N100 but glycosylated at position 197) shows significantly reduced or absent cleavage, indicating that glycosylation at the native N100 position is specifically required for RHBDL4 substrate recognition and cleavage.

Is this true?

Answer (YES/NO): NO